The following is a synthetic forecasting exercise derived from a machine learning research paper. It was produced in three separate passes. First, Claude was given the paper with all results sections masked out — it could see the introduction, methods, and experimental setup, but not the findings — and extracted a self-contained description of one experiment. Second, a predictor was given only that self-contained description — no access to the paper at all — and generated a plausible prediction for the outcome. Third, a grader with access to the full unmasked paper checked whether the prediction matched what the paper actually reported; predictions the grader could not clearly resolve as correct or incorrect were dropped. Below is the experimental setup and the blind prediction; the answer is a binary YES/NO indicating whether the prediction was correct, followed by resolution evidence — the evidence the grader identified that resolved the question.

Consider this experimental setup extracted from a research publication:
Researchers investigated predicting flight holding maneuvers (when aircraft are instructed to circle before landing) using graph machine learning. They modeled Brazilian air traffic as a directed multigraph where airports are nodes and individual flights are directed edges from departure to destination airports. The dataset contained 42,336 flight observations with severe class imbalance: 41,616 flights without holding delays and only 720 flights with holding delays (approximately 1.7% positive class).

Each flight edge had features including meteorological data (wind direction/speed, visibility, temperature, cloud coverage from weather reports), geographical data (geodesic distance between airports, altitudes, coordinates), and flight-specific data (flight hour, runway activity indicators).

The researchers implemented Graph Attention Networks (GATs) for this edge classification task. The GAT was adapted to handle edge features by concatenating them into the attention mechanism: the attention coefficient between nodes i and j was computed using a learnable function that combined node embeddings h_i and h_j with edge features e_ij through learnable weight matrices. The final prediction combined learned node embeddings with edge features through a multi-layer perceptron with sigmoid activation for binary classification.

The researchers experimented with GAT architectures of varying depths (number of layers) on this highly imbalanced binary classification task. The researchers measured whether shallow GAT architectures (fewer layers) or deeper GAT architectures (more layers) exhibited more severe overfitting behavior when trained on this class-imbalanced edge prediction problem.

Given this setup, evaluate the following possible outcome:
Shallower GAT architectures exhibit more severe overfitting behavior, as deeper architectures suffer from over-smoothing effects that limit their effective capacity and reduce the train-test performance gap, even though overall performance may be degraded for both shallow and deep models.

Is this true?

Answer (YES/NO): NO